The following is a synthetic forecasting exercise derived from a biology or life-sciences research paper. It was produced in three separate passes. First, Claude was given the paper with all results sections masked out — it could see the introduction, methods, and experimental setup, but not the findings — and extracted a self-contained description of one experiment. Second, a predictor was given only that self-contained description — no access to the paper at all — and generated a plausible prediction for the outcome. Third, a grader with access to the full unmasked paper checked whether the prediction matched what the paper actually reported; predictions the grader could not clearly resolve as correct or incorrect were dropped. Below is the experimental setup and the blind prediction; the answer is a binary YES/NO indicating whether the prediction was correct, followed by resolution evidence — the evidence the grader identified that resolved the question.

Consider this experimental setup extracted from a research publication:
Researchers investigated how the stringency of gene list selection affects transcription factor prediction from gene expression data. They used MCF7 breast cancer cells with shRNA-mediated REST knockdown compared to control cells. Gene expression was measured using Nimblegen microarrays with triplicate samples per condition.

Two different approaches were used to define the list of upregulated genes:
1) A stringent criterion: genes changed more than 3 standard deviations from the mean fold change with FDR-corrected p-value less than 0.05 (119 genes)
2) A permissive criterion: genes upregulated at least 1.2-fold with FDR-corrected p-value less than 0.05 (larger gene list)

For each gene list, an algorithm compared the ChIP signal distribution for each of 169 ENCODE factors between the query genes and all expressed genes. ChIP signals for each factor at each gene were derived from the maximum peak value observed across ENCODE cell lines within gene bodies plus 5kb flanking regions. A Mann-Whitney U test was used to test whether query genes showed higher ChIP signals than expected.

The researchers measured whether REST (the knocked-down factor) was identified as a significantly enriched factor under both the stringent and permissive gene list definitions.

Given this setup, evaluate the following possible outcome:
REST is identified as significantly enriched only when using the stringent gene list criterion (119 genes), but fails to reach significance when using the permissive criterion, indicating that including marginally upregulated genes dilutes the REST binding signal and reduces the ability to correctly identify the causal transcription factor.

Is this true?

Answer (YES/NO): NO